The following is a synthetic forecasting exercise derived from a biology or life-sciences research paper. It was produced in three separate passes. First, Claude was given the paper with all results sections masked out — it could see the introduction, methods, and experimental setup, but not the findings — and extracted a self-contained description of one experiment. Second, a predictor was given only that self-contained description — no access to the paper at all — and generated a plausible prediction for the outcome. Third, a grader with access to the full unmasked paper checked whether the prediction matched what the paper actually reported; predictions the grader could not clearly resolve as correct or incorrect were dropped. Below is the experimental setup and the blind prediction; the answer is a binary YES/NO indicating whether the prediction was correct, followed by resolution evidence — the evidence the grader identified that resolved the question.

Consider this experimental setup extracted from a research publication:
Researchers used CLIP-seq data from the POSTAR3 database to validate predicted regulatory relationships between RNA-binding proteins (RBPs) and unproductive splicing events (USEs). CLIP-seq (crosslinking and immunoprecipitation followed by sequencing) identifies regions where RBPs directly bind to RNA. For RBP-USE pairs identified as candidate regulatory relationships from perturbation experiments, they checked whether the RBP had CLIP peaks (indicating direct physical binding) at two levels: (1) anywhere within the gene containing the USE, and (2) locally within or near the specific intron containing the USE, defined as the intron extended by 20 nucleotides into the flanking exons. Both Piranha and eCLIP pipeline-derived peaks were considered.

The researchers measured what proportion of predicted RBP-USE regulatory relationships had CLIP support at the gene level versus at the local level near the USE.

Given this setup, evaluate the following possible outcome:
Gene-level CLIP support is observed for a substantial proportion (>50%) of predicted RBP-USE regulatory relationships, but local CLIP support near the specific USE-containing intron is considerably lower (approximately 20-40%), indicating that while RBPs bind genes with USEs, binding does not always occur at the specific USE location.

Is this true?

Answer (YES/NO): YES